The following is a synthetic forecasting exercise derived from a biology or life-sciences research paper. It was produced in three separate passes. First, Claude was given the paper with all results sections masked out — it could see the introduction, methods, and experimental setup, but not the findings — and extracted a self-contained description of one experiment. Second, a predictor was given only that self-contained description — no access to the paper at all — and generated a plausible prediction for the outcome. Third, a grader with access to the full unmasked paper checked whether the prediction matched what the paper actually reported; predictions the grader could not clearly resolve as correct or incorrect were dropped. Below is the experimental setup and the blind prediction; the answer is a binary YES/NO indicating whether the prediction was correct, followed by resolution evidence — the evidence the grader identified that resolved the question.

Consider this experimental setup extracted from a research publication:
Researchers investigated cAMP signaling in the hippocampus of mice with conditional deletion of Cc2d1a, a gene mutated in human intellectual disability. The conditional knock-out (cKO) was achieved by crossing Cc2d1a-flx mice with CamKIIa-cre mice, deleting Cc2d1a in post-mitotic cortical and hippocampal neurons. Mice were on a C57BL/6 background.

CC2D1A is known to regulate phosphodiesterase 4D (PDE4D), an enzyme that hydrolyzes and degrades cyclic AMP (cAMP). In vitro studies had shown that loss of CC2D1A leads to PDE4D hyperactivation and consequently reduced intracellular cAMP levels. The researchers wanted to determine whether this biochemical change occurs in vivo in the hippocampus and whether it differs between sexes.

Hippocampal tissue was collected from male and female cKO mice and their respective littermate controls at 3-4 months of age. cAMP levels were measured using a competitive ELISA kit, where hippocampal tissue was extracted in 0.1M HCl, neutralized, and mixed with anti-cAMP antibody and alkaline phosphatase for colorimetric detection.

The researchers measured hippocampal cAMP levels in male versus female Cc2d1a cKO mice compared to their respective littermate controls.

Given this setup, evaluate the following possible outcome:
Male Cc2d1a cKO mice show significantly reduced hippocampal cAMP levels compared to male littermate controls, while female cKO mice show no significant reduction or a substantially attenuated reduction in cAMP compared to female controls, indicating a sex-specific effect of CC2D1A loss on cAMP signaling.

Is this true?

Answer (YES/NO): YES